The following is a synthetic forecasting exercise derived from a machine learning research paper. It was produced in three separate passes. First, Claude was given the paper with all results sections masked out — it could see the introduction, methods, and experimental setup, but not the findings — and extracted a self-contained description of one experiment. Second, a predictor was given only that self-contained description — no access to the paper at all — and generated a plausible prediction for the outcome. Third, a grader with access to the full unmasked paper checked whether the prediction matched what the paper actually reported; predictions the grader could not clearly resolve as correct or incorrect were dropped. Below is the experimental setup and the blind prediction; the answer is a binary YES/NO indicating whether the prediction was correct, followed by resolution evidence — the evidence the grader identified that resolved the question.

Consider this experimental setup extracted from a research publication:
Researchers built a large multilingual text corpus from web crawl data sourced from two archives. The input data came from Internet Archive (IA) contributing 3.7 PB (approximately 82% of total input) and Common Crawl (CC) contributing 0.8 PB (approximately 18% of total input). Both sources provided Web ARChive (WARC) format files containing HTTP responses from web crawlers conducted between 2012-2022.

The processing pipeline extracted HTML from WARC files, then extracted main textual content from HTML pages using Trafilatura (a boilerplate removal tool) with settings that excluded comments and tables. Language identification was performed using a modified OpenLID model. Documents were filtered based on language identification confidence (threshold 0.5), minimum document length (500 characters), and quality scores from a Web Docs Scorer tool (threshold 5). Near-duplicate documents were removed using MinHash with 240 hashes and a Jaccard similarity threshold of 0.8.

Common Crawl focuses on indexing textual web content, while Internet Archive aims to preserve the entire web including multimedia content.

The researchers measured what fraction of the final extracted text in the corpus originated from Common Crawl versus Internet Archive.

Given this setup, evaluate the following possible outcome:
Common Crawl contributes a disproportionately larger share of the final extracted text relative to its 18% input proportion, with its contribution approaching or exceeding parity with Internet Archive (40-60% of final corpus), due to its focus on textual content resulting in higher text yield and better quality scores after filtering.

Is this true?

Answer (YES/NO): YES